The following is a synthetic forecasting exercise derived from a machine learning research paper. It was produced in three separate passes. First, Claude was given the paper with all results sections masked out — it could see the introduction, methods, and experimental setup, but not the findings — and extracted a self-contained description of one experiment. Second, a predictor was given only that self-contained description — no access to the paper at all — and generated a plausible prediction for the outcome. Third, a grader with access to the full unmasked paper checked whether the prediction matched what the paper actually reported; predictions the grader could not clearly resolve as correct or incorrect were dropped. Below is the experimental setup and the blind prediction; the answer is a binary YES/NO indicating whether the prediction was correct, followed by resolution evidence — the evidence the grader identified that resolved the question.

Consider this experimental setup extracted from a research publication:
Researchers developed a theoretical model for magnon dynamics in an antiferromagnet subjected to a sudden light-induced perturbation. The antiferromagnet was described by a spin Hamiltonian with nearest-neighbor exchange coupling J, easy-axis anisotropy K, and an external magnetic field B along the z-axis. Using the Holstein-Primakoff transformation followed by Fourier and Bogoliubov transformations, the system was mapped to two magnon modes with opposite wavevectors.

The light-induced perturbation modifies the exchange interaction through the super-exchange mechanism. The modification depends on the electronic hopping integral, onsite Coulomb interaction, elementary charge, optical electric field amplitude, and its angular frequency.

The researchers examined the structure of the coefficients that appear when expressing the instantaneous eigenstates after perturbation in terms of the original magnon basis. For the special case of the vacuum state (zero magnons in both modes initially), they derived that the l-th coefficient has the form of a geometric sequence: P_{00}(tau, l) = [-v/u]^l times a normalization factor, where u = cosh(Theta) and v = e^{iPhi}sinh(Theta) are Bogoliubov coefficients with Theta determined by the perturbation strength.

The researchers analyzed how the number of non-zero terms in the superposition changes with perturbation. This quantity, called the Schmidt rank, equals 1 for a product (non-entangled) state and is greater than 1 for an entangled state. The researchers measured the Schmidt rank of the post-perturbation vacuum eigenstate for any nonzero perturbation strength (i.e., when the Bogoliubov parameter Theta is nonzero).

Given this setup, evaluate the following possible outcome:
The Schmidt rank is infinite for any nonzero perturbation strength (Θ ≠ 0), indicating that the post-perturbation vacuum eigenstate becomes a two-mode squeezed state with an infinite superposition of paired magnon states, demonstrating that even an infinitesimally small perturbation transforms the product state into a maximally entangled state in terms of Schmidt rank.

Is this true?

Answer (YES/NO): YES